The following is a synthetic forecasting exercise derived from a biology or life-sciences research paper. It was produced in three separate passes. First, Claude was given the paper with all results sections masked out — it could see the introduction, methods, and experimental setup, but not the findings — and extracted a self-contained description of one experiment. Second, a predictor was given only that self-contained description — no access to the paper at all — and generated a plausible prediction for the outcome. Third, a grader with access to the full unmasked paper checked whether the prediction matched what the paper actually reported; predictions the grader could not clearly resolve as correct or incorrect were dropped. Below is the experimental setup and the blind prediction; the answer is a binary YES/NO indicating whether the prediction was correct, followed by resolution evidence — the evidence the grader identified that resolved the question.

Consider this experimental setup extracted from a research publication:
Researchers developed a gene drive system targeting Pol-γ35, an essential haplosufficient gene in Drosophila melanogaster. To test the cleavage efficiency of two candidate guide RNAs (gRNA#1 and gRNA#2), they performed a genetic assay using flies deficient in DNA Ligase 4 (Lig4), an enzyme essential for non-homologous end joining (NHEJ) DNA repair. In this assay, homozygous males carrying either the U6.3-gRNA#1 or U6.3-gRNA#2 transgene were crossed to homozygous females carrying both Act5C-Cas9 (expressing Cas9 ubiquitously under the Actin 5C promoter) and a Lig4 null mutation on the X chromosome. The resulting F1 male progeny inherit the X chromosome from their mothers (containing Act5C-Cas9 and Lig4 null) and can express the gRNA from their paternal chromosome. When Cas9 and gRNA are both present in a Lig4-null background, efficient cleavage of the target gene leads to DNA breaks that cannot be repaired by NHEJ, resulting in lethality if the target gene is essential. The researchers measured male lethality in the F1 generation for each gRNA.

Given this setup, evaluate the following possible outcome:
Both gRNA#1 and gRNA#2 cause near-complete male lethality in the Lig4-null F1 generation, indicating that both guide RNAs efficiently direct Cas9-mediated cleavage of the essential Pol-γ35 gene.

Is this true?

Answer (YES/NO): YES